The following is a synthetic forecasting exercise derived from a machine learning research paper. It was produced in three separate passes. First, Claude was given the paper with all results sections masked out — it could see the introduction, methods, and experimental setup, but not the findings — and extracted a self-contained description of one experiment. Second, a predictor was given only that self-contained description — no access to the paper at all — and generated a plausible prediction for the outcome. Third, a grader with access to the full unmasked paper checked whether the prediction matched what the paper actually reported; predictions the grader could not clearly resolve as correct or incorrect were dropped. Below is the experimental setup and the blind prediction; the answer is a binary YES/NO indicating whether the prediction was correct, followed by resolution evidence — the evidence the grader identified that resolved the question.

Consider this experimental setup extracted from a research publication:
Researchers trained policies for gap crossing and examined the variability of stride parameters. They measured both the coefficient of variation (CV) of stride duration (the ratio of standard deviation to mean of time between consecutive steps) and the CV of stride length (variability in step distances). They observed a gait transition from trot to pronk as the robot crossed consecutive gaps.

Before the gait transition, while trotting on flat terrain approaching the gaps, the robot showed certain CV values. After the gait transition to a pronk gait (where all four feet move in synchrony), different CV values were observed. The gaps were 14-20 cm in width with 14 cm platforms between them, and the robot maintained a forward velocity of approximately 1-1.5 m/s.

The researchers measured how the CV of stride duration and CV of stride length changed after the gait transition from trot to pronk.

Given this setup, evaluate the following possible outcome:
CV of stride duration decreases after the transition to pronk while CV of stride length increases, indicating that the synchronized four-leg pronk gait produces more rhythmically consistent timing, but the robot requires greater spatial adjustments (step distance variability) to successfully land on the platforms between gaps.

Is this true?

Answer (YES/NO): NO